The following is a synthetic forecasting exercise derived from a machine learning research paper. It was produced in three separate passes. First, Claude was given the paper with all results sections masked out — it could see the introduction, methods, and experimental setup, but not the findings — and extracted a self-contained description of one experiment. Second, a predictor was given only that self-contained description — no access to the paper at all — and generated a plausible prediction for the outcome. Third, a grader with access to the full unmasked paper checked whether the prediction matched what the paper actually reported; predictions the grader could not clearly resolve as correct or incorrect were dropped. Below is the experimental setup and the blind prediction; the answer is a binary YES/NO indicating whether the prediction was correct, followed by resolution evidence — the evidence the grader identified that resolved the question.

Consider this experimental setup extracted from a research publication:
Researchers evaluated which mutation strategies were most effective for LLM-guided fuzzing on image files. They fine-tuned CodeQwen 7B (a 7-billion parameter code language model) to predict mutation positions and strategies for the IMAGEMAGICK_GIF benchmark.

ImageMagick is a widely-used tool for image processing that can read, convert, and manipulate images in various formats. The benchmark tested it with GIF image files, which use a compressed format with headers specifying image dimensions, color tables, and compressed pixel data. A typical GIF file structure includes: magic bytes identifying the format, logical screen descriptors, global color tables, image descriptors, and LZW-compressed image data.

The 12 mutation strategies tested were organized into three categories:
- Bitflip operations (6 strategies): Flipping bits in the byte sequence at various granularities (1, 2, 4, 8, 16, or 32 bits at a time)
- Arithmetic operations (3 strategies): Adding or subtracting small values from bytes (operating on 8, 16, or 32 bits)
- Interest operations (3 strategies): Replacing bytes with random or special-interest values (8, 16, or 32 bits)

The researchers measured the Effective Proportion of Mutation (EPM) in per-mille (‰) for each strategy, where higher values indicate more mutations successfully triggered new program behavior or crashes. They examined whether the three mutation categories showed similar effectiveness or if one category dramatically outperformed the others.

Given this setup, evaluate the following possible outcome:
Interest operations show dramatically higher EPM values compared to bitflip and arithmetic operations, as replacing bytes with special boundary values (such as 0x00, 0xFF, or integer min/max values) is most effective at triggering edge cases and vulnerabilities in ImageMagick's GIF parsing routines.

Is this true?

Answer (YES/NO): NO